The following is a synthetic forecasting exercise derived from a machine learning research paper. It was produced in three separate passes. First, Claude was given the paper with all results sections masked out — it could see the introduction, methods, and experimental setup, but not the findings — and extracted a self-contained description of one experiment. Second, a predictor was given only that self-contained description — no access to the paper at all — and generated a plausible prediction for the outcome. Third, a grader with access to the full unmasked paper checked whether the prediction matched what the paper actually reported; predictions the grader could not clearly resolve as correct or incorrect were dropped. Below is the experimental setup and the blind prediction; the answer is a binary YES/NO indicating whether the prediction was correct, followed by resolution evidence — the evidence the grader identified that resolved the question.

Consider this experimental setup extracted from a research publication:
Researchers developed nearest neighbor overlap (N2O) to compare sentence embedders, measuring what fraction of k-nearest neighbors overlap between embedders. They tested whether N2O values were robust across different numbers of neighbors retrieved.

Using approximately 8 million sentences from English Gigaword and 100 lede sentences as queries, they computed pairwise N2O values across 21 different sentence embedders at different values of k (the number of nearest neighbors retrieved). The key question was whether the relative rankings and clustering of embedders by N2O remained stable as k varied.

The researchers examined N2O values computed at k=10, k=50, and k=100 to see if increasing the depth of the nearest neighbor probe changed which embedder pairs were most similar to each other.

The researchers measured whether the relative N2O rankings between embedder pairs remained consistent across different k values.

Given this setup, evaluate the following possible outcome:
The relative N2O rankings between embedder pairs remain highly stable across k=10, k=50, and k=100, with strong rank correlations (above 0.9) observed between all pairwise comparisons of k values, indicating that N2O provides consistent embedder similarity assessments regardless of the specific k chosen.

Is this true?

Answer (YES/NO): NO